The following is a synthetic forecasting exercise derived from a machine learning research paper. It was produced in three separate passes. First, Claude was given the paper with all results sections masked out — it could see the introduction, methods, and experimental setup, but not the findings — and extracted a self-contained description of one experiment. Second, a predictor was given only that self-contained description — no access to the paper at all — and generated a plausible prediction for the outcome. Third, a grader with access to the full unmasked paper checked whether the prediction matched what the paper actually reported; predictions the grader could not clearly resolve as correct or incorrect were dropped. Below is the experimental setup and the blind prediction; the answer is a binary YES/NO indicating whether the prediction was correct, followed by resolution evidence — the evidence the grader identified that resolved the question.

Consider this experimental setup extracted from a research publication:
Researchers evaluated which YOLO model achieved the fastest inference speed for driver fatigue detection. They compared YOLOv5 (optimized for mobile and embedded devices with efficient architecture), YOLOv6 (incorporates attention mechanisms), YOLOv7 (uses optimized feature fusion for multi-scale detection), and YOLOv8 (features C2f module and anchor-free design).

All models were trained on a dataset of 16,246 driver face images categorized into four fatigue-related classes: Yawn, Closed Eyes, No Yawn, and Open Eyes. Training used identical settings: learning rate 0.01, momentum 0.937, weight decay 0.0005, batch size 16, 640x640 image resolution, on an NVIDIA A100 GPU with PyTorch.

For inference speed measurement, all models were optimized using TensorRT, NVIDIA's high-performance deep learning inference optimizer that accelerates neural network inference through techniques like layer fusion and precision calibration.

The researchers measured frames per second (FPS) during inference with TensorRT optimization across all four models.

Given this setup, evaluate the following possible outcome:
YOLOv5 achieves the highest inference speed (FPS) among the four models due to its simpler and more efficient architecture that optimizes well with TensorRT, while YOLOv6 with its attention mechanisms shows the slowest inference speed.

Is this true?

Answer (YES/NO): NO